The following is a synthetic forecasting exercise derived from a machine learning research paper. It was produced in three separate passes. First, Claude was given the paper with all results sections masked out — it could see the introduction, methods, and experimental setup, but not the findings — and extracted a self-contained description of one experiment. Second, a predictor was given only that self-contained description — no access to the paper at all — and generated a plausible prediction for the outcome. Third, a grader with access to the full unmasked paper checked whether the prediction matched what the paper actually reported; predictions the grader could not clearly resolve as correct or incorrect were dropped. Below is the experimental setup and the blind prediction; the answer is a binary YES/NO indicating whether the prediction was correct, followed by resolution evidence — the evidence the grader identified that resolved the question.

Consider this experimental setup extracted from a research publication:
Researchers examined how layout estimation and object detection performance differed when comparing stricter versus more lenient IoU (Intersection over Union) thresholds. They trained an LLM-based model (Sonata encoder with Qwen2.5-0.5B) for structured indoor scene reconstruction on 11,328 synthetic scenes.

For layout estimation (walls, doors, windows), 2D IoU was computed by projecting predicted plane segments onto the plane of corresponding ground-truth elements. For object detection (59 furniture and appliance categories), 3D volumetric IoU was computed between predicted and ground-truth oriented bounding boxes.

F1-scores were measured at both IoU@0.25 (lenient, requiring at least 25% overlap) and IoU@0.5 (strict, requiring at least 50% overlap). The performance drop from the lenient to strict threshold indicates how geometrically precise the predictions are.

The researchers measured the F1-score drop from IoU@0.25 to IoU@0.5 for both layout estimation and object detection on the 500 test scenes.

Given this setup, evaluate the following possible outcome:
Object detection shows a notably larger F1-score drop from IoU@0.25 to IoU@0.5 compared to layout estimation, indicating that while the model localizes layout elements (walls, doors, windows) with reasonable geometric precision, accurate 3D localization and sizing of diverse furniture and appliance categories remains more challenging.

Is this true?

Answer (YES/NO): YES